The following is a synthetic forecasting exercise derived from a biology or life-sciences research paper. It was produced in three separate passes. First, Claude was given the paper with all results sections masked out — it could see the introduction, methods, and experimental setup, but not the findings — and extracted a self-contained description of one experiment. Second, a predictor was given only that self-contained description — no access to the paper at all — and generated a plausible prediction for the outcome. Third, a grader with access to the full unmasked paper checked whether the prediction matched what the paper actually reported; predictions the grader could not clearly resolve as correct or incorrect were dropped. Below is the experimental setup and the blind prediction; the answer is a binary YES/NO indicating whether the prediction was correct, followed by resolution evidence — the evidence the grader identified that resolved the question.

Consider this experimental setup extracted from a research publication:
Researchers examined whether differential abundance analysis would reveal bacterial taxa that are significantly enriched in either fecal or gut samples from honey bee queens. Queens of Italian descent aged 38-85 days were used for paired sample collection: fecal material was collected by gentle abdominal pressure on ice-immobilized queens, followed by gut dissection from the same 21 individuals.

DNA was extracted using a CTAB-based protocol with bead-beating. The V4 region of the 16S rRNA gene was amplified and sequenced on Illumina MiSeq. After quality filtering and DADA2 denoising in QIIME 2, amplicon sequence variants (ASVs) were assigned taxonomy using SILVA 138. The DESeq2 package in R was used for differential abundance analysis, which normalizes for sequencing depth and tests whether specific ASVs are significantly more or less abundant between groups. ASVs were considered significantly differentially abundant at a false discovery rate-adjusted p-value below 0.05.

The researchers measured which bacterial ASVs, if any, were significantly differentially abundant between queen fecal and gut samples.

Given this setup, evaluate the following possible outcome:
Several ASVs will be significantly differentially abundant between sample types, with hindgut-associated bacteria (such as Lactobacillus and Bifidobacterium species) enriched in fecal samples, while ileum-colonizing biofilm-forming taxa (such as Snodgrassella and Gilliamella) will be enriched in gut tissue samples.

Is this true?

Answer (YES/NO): NO